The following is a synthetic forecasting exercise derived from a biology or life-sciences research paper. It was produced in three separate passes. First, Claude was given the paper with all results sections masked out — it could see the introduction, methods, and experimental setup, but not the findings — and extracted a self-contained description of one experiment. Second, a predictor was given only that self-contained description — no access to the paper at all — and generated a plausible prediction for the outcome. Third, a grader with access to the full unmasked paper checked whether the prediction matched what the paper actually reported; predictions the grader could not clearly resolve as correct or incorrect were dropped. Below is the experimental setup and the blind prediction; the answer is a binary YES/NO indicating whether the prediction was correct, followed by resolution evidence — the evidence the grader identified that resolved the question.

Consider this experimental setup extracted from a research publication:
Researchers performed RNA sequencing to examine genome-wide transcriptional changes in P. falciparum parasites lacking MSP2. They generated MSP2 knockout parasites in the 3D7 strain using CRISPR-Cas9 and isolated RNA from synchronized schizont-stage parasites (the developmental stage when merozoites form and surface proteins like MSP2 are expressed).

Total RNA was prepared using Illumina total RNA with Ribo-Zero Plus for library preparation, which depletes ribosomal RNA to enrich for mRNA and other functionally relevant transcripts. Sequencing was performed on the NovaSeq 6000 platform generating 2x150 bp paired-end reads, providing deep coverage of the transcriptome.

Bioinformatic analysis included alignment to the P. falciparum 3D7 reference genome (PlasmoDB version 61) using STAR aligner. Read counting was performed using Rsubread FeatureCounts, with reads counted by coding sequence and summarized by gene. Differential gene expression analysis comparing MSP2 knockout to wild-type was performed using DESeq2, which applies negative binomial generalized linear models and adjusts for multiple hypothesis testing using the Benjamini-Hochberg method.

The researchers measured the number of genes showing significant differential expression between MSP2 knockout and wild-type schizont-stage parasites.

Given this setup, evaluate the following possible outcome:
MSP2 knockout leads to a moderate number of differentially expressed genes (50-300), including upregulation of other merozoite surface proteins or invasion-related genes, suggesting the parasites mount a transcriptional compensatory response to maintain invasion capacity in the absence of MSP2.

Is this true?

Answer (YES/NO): NO